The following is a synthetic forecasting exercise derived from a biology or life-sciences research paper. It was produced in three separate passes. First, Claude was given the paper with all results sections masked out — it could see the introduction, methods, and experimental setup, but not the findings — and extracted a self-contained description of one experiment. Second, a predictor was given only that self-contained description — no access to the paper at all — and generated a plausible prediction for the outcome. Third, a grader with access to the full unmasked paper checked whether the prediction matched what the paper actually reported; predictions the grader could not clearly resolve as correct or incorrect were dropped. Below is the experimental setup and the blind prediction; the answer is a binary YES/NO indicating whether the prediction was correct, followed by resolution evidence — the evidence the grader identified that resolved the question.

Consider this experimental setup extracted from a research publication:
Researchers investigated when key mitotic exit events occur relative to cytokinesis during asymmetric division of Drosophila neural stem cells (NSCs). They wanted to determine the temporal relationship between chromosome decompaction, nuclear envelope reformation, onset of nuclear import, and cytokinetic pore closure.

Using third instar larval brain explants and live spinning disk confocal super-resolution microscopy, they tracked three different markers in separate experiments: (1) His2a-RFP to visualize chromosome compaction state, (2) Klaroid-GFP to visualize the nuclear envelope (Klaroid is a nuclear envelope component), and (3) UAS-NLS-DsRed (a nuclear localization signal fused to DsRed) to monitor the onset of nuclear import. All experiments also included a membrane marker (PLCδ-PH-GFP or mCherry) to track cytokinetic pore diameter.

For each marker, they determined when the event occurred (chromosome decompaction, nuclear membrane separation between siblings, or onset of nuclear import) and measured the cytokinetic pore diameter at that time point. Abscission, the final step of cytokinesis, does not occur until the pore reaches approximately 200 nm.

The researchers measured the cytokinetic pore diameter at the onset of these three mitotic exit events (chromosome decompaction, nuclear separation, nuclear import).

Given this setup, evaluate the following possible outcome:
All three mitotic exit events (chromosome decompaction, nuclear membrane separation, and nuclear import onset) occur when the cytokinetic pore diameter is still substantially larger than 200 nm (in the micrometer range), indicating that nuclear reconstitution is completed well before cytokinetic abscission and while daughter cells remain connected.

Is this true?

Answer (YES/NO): YES